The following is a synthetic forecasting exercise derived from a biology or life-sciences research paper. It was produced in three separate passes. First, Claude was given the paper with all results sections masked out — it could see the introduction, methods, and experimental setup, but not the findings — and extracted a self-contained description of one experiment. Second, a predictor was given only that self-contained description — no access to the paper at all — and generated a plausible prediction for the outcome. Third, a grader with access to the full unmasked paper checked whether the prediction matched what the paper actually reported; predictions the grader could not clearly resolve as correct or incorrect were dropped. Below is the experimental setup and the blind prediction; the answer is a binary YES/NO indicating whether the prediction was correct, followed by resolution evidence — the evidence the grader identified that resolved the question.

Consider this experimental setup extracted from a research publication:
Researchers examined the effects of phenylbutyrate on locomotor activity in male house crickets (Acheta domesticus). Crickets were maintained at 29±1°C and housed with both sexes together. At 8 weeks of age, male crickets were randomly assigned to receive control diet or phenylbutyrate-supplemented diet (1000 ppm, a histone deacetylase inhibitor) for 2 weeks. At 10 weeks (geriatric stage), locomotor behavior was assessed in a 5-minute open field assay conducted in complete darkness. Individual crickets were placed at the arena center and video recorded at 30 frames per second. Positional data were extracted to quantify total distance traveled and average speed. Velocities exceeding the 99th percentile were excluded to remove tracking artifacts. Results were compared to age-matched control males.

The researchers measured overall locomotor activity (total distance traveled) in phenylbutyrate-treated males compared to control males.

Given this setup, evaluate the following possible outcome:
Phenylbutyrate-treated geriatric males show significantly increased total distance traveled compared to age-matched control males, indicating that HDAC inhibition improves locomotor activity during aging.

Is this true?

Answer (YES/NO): NO